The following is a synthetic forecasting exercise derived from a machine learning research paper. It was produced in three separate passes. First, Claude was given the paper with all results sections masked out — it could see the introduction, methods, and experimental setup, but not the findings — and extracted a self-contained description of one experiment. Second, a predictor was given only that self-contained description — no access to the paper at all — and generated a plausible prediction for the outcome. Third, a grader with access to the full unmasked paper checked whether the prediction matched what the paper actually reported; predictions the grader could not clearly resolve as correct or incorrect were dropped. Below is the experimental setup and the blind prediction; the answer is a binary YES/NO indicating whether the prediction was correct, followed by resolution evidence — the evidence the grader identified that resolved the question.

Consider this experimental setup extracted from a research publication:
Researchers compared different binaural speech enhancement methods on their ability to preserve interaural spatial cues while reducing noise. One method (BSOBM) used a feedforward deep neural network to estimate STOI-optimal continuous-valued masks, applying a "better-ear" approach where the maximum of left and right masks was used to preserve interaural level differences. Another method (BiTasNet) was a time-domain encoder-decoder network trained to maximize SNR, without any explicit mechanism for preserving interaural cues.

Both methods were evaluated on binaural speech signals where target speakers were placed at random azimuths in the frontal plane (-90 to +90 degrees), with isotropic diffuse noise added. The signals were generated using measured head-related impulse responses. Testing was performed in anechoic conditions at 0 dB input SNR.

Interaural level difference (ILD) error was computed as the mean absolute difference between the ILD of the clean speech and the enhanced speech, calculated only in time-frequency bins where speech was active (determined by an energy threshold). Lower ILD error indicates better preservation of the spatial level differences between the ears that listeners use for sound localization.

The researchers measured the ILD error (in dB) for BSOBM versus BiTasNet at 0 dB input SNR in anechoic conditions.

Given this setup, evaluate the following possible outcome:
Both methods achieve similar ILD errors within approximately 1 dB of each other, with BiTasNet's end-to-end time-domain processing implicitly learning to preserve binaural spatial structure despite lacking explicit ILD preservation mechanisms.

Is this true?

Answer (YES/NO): YES